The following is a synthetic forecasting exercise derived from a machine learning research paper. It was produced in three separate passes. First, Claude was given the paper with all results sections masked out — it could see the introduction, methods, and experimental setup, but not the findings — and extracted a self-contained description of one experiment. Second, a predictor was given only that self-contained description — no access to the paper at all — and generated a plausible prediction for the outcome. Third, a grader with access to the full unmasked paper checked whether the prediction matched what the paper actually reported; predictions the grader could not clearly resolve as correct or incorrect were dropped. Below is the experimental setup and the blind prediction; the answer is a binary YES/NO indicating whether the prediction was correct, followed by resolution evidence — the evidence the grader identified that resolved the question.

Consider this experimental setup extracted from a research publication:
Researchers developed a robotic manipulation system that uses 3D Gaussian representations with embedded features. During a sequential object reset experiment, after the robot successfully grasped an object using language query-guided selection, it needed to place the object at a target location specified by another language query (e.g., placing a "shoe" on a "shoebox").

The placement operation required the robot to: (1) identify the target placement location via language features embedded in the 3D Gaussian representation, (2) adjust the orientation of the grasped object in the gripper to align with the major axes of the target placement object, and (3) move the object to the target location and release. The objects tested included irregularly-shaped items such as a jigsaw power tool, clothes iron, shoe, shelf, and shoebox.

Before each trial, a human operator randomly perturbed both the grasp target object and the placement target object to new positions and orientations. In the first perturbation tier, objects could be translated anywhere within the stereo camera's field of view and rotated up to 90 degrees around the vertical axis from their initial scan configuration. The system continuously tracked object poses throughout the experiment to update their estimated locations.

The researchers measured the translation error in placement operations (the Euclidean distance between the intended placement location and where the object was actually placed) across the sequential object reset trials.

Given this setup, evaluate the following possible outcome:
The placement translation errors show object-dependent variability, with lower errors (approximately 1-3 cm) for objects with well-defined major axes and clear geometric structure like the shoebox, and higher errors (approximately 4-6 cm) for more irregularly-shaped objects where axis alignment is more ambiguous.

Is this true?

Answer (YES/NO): NO